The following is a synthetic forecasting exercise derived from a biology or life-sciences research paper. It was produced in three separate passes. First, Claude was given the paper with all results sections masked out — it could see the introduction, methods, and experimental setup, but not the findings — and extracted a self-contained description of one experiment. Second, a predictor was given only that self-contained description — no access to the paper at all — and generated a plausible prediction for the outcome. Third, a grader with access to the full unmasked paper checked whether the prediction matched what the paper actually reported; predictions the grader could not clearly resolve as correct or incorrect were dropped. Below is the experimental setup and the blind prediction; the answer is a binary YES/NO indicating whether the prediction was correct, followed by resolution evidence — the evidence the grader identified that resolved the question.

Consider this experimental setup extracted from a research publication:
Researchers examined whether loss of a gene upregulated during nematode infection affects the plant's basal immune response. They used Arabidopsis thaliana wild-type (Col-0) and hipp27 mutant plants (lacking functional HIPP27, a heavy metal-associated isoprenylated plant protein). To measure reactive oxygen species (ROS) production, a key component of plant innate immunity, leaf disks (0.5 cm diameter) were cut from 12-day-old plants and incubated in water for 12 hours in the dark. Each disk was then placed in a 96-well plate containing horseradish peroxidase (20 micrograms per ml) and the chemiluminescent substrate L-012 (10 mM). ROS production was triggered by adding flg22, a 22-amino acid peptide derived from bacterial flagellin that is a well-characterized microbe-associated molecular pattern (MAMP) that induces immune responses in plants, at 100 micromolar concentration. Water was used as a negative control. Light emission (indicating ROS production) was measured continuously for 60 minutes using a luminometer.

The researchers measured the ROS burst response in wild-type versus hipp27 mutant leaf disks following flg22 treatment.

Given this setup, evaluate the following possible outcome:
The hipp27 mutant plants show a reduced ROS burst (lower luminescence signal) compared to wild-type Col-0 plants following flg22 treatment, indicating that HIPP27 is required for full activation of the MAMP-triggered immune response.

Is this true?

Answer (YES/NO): NO